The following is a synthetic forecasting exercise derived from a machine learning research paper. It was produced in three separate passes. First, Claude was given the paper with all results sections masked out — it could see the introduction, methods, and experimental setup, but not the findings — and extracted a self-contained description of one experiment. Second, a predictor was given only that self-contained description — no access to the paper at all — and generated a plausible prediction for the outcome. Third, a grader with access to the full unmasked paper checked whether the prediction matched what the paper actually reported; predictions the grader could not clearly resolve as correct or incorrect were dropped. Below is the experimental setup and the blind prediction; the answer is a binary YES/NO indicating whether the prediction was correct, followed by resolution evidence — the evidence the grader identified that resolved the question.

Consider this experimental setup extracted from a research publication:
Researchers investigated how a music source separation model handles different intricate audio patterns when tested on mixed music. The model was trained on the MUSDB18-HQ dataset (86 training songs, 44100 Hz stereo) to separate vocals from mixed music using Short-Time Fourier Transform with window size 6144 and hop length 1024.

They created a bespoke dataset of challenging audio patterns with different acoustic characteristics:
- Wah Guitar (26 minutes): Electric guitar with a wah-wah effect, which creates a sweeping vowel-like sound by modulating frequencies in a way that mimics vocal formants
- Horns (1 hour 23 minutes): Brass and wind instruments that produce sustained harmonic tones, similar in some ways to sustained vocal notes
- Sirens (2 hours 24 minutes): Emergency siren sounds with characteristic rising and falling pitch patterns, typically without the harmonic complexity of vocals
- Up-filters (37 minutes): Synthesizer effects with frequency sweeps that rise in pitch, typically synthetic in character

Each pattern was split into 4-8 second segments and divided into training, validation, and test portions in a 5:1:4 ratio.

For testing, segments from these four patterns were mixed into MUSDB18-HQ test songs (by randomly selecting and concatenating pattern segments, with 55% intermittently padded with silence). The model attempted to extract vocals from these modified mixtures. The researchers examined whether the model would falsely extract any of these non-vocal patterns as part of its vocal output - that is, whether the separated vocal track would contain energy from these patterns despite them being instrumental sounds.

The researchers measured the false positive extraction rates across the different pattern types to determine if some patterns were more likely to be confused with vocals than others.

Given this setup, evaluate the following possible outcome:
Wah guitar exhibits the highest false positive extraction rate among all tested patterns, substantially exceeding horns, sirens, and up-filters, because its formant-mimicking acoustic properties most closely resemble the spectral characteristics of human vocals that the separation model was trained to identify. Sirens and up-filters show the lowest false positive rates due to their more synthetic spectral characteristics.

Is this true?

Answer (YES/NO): NO